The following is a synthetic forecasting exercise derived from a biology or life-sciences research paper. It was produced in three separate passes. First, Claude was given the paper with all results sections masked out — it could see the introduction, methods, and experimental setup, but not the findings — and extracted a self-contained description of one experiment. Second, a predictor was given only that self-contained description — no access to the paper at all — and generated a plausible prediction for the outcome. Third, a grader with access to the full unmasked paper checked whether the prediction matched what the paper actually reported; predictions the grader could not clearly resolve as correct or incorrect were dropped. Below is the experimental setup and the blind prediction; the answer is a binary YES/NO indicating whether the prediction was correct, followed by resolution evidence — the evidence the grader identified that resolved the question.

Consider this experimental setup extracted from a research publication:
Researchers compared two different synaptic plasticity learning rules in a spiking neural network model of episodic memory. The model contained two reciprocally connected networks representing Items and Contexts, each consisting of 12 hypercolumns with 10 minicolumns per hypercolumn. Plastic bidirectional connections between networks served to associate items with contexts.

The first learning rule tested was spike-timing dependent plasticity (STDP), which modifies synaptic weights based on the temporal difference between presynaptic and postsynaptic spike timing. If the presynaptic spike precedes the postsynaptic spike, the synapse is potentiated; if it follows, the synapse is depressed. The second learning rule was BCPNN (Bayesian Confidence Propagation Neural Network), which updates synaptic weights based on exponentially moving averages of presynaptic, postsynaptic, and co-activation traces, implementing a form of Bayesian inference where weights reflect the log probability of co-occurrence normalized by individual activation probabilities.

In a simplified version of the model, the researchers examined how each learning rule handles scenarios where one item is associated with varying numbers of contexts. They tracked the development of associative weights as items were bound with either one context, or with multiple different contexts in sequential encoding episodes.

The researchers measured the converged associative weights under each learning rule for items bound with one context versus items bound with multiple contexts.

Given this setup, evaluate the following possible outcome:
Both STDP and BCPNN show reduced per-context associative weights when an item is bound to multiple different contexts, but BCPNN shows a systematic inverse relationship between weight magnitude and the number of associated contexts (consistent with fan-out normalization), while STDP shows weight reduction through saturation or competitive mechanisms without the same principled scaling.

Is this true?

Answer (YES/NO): NO